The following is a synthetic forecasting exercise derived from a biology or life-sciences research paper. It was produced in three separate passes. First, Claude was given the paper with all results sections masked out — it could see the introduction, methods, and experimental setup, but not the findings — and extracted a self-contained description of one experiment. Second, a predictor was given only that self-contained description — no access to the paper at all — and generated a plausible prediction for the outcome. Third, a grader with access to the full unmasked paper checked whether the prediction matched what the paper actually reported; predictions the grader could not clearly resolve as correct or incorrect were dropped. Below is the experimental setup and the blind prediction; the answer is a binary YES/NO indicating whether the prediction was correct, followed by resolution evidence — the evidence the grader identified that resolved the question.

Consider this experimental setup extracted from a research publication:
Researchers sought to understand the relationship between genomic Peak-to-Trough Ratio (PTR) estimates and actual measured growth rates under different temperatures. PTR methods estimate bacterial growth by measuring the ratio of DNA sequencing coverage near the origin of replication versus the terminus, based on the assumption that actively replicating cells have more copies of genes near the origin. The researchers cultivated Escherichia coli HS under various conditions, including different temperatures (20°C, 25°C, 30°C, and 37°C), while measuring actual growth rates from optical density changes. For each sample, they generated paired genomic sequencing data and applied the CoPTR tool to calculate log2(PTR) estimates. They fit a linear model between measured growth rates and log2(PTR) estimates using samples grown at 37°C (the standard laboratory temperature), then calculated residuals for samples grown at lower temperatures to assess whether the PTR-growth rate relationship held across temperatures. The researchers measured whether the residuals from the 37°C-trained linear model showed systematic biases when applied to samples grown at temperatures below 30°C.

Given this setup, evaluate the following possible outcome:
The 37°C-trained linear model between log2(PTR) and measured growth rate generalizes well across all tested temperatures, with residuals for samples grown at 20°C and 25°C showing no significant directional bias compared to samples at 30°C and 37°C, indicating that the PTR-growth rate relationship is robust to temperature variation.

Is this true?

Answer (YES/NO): NO